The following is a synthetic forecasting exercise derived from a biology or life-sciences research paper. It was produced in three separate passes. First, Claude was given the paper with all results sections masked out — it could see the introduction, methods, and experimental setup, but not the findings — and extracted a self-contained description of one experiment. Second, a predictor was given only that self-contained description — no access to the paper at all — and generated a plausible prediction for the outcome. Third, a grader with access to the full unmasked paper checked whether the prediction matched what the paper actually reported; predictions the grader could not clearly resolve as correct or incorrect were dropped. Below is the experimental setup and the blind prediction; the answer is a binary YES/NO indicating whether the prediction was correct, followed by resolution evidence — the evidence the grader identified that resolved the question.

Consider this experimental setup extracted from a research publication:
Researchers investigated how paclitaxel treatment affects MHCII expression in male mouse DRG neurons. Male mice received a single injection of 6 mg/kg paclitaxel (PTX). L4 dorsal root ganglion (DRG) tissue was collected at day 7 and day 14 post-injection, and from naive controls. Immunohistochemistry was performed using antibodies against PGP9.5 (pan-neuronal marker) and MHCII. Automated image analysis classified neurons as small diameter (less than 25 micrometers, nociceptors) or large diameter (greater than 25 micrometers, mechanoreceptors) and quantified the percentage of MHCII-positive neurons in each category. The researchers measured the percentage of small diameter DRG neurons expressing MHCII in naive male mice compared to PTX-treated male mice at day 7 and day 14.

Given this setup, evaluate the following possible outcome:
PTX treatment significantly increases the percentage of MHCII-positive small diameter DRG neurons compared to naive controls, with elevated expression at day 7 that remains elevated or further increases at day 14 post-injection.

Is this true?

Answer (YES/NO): NO